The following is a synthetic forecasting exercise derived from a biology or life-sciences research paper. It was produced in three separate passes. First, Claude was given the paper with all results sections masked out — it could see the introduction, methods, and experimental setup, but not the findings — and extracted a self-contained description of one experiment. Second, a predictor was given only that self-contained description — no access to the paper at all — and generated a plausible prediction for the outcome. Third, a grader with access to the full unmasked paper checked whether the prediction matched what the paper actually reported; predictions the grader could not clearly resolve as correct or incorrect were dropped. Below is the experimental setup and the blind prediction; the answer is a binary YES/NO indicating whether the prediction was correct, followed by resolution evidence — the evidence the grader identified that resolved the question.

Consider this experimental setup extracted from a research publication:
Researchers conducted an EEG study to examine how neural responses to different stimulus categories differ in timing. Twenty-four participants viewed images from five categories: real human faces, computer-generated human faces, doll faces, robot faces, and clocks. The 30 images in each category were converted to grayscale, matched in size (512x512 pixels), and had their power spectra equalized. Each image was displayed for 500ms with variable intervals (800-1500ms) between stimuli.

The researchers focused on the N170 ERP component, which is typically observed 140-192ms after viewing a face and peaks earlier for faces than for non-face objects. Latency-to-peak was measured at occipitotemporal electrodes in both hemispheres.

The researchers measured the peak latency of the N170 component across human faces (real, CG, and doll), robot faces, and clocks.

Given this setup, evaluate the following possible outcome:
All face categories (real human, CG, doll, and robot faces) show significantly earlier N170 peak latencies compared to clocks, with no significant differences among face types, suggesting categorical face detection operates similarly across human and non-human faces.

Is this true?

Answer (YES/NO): NO